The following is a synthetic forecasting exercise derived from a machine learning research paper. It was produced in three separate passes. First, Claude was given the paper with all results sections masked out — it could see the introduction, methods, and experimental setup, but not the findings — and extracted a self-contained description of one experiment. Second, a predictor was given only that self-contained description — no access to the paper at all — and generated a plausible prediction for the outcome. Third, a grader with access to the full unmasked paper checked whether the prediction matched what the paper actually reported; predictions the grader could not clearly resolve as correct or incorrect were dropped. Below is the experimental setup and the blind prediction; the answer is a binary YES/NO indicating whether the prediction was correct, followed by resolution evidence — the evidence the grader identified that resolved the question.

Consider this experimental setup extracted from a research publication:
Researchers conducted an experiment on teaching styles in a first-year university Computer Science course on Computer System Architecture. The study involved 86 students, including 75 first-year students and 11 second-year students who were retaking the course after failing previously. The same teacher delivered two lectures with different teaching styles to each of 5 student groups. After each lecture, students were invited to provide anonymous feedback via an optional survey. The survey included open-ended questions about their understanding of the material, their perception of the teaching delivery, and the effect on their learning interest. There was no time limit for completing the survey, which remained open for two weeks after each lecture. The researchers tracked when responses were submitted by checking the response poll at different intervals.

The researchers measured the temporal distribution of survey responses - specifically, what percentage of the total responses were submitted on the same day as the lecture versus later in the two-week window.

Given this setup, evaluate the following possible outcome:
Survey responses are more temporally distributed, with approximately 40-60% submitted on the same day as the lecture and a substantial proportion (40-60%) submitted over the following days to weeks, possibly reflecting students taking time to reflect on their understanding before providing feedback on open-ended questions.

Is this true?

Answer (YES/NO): NO